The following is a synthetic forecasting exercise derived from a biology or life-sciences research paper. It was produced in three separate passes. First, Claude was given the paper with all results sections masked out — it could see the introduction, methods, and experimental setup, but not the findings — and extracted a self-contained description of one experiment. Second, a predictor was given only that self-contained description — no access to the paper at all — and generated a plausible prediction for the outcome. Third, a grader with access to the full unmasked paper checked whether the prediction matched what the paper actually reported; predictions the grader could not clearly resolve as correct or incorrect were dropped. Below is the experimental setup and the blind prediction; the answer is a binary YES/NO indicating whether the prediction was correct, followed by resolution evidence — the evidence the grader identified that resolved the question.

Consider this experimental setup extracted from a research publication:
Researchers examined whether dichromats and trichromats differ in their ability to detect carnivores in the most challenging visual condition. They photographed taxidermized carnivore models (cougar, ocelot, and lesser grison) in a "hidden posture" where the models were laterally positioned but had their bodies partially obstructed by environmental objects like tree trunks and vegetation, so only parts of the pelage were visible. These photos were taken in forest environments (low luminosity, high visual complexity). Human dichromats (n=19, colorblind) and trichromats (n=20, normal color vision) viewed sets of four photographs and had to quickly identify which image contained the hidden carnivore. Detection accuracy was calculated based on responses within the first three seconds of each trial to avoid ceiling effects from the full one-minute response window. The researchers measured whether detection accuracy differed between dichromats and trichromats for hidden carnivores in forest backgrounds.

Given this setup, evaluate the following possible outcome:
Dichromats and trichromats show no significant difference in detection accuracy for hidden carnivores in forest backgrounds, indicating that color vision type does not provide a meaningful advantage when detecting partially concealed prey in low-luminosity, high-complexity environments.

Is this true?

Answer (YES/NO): NO